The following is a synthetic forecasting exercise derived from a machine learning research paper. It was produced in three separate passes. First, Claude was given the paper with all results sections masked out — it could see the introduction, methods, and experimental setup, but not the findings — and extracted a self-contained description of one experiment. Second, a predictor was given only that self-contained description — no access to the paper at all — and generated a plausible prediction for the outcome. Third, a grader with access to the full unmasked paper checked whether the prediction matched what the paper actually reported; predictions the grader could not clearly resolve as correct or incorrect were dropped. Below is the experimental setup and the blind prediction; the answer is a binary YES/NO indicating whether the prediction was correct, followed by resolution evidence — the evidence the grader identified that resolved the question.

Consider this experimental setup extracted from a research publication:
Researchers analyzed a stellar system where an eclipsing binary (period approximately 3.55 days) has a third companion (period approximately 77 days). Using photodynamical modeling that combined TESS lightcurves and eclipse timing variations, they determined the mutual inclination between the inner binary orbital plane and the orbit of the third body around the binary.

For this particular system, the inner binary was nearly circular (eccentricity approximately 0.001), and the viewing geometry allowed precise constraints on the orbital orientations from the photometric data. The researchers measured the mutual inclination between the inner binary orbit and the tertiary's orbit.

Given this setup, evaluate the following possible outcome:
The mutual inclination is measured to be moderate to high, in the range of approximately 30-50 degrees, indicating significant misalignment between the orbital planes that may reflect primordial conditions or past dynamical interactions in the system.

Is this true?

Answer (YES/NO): NO